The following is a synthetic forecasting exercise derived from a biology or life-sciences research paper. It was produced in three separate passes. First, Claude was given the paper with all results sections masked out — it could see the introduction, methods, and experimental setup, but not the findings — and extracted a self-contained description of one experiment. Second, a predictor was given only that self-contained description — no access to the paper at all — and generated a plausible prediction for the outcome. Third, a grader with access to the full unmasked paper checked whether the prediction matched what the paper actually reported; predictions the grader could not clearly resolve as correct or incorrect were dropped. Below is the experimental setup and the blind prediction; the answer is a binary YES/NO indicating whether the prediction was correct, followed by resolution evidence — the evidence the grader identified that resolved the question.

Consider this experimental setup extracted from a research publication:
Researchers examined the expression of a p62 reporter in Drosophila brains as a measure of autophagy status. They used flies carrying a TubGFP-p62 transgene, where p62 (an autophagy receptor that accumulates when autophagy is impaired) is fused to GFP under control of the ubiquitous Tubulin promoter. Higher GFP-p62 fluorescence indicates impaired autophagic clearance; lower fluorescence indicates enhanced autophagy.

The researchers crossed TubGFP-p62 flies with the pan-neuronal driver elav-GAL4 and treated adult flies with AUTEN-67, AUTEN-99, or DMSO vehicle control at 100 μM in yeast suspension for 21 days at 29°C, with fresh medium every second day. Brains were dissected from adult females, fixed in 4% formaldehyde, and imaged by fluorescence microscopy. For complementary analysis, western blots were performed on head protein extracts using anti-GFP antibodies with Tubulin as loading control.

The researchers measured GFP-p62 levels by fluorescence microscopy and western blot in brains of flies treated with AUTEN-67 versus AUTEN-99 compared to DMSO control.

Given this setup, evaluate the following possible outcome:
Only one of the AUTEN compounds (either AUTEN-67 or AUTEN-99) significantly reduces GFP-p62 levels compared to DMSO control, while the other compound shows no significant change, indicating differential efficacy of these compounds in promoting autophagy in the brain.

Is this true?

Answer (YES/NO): NO